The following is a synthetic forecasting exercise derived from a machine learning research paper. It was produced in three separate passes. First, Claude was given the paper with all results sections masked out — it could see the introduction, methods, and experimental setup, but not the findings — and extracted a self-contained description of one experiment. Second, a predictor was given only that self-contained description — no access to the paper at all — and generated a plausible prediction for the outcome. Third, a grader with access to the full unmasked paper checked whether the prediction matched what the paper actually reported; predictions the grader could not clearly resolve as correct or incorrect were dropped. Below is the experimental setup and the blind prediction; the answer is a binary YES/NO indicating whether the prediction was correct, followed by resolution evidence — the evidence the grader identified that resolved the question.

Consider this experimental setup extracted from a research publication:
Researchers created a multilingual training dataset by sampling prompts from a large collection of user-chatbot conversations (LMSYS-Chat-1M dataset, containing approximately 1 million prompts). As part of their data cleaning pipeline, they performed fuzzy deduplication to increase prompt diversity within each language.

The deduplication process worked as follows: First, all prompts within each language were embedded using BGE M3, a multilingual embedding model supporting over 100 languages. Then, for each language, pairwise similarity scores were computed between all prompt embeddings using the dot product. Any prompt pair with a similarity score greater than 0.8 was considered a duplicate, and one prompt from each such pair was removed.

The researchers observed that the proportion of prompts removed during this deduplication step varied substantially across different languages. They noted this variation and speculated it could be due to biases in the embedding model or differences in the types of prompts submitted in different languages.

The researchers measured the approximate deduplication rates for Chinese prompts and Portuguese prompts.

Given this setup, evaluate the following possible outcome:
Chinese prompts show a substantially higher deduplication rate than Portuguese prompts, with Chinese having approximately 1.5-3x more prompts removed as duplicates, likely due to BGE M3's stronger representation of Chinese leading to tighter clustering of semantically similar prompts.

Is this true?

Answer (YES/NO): YES